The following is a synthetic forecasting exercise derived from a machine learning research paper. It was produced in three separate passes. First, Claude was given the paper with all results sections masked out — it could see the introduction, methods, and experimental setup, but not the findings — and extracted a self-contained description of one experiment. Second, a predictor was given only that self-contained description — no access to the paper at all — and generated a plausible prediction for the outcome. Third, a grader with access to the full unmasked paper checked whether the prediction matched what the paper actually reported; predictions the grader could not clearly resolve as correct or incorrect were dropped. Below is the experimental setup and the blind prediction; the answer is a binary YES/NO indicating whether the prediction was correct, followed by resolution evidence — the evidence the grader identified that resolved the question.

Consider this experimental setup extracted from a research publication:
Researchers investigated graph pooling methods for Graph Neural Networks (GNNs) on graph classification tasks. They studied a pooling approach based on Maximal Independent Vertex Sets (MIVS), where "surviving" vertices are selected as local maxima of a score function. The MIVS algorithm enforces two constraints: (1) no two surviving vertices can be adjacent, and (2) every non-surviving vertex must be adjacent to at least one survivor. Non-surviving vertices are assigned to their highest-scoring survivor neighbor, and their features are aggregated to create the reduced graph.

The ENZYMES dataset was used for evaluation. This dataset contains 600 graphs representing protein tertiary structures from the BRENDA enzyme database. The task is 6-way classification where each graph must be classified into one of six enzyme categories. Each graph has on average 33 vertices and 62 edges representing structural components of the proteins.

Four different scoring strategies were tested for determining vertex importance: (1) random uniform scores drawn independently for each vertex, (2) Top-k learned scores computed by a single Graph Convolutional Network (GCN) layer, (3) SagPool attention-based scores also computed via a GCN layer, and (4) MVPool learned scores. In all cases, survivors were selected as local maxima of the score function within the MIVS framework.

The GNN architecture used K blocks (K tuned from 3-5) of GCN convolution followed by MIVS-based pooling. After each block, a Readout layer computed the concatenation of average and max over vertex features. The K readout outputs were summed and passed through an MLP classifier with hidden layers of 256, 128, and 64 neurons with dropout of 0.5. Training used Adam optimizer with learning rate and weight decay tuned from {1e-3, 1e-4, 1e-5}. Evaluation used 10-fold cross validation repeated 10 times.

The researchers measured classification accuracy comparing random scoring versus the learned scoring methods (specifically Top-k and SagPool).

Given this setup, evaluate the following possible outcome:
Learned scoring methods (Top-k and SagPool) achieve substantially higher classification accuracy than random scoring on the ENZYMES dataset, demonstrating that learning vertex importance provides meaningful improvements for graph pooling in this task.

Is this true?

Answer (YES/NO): NO